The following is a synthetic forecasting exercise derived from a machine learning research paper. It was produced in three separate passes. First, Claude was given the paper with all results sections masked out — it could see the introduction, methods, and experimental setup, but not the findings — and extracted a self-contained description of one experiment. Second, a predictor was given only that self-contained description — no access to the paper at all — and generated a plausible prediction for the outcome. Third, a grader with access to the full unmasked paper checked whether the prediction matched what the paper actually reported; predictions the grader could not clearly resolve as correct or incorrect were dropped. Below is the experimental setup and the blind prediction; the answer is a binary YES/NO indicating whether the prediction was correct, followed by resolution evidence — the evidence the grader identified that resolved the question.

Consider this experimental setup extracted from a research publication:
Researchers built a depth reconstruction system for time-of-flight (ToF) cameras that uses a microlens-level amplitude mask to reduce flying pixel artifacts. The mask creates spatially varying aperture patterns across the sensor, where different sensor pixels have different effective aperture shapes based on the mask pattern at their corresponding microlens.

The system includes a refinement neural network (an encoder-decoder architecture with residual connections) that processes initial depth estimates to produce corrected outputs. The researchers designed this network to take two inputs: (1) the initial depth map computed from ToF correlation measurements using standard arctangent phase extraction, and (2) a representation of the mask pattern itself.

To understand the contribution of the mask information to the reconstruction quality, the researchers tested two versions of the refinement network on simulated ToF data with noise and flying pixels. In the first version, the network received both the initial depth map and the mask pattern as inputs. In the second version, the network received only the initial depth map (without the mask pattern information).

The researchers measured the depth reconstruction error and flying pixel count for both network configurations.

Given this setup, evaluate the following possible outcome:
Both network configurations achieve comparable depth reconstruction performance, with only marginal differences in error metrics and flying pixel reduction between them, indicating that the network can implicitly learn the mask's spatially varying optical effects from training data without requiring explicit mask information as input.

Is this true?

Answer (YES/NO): NO